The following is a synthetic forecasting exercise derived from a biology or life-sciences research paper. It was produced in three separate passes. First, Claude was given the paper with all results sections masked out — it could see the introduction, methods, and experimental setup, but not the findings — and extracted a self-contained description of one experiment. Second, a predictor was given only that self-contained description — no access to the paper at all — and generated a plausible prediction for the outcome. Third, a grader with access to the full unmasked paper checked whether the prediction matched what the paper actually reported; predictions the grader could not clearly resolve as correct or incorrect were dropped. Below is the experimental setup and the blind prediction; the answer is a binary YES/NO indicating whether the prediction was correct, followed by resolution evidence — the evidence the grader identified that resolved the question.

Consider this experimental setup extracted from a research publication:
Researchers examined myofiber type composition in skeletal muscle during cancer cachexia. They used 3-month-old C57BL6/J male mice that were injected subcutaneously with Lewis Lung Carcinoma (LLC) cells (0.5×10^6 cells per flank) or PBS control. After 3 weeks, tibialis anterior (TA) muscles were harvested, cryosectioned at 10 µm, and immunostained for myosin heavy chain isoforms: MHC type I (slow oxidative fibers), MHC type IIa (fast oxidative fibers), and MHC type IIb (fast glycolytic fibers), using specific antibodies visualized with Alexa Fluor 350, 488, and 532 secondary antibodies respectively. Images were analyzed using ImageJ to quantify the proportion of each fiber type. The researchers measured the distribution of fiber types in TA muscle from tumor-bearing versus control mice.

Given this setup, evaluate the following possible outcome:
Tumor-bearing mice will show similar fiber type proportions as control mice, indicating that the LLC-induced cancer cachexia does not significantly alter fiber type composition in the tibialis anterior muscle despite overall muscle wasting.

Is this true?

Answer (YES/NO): YES